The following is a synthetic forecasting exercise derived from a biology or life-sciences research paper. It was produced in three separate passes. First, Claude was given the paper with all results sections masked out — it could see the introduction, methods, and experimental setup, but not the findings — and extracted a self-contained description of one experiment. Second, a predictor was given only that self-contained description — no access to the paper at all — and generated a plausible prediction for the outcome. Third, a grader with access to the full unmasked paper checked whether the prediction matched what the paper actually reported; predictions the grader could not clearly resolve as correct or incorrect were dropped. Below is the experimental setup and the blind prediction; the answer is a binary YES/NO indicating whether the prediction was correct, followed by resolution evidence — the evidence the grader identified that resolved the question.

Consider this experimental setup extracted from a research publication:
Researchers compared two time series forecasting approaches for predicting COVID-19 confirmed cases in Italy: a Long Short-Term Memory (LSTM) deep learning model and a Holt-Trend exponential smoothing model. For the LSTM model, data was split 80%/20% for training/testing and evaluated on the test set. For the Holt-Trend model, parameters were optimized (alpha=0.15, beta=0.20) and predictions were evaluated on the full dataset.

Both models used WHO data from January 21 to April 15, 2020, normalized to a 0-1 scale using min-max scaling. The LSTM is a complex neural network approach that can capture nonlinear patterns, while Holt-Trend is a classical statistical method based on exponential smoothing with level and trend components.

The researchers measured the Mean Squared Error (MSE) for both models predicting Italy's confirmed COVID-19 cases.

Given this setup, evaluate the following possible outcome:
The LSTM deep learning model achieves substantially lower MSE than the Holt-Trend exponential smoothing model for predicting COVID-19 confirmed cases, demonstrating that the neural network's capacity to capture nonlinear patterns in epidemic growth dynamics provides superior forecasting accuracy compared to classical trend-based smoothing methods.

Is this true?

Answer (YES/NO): NO